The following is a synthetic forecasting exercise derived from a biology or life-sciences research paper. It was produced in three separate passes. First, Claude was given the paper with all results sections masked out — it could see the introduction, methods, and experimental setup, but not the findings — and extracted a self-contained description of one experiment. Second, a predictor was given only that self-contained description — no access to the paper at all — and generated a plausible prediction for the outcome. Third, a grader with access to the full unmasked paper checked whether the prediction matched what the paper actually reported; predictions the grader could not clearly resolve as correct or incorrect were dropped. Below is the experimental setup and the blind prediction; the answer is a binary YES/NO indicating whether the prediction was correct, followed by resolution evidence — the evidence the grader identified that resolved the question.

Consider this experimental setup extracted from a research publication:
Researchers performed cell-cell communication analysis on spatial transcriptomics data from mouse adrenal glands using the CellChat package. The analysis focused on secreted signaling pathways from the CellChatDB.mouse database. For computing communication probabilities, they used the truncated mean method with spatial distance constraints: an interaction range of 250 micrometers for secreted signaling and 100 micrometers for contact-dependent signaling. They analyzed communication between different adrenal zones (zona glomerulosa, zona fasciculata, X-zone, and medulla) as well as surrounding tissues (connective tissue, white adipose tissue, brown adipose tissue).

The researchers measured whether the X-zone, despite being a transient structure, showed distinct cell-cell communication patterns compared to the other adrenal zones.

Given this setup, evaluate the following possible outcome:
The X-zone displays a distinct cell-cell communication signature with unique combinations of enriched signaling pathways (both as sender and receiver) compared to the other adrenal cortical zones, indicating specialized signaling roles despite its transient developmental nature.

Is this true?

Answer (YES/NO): NO